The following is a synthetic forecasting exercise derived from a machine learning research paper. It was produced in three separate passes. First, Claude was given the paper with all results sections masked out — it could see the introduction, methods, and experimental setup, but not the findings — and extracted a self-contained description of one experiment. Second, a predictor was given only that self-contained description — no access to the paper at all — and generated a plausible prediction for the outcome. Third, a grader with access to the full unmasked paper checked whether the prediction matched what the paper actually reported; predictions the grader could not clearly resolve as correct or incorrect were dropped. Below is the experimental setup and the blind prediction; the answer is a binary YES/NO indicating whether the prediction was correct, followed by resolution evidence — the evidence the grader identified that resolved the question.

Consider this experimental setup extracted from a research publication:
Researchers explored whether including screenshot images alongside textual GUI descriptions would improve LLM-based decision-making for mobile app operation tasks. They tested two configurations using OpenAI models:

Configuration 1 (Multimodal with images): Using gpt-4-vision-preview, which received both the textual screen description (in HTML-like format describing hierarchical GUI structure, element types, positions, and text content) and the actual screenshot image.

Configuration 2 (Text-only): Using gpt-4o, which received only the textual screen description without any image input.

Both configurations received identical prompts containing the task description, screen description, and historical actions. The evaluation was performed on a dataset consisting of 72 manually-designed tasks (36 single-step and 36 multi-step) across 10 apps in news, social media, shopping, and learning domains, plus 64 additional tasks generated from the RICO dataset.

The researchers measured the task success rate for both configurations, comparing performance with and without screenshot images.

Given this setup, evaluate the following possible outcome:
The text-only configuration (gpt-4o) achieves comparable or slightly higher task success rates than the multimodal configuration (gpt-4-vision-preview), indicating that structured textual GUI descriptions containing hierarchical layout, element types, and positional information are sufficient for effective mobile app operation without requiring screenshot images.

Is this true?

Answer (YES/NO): NO